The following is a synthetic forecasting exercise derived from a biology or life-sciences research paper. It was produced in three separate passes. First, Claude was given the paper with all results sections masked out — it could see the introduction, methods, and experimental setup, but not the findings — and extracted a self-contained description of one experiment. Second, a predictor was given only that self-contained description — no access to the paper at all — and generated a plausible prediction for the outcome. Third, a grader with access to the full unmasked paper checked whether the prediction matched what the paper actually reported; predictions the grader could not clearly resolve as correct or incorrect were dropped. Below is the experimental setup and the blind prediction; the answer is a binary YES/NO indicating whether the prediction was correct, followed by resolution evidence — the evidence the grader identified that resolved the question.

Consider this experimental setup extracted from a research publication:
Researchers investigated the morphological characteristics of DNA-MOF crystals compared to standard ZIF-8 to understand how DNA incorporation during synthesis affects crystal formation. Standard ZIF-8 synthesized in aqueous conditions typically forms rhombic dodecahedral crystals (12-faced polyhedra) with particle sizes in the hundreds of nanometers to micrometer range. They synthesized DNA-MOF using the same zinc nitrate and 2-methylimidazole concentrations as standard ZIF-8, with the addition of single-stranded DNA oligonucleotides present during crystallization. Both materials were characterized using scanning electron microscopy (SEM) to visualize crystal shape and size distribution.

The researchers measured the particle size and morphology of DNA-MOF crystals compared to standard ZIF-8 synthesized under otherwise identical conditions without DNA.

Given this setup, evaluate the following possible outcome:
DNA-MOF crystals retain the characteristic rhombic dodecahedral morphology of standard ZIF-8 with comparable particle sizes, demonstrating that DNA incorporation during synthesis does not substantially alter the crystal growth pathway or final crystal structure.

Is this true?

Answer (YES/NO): NO